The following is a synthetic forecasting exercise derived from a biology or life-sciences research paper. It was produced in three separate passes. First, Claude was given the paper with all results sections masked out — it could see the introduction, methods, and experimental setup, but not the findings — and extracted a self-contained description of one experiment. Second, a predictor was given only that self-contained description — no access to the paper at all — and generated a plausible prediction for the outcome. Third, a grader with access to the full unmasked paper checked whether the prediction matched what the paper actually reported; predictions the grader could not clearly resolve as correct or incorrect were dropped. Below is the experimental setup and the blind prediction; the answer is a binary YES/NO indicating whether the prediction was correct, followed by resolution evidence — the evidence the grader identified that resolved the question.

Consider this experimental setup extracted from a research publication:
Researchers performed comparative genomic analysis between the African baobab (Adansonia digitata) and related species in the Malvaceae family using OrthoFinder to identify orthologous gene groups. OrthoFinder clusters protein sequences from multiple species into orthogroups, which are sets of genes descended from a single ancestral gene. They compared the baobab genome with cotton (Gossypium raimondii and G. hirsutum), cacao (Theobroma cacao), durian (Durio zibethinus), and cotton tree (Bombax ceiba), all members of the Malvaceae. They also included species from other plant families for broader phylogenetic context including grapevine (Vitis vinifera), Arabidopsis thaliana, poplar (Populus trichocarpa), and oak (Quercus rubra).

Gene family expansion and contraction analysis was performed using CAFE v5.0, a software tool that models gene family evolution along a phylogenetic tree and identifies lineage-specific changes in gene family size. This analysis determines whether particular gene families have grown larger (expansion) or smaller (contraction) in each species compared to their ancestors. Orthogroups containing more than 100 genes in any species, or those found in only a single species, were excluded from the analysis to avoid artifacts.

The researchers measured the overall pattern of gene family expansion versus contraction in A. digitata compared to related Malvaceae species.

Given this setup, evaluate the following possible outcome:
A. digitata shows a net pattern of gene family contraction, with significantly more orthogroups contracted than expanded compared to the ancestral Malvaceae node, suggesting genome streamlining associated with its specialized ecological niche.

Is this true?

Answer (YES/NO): NO